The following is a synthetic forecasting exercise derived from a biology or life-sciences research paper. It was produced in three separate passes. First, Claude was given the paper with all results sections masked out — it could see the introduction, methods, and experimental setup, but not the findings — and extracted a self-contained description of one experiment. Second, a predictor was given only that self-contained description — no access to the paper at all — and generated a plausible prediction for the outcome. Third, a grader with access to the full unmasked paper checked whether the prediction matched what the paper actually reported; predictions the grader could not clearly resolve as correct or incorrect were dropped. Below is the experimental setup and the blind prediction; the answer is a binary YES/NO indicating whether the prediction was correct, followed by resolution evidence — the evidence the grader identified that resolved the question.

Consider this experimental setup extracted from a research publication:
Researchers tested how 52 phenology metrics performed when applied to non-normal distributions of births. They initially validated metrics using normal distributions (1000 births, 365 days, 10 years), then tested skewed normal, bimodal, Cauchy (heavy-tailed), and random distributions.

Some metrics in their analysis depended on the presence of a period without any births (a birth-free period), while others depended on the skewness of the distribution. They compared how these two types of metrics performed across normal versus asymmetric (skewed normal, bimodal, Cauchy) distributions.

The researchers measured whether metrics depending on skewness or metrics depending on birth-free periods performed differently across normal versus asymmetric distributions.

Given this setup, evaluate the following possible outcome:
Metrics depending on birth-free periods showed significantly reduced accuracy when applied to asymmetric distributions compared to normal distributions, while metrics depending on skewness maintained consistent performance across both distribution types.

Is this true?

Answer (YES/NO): NO